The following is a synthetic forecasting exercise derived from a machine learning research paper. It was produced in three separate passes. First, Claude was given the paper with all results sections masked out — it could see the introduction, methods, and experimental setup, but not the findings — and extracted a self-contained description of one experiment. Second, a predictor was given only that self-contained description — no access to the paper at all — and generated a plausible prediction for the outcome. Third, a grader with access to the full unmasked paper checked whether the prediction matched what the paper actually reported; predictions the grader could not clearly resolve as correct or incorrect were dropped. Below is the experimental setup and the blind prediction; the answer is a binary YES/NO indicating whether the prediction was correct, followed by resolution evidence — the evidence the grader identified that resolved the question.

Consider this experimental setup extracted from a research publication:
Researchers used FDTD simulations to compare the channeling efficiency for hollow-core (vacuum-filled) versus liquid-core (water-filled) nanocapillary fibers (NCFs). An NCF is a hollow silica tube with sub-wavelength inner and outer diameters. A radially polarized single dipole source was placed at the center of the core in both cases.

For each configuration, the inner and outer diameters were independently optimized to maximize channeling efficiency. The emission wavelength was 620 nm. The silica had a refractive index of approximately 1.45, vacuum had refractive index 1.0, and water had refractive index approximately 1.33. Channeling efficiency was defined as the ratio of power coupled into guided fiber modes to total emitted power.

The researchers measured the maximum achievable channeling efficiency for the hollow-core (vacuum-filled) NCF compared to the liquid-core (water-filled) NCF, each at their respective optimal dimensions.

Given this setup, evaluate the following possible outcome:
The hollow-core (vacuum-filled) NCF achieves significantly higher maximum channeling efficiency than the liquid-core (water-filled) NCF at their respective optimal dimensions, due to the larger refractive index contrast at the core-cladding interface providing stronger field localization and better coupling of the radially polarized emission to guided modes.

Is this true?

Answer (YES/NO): NO